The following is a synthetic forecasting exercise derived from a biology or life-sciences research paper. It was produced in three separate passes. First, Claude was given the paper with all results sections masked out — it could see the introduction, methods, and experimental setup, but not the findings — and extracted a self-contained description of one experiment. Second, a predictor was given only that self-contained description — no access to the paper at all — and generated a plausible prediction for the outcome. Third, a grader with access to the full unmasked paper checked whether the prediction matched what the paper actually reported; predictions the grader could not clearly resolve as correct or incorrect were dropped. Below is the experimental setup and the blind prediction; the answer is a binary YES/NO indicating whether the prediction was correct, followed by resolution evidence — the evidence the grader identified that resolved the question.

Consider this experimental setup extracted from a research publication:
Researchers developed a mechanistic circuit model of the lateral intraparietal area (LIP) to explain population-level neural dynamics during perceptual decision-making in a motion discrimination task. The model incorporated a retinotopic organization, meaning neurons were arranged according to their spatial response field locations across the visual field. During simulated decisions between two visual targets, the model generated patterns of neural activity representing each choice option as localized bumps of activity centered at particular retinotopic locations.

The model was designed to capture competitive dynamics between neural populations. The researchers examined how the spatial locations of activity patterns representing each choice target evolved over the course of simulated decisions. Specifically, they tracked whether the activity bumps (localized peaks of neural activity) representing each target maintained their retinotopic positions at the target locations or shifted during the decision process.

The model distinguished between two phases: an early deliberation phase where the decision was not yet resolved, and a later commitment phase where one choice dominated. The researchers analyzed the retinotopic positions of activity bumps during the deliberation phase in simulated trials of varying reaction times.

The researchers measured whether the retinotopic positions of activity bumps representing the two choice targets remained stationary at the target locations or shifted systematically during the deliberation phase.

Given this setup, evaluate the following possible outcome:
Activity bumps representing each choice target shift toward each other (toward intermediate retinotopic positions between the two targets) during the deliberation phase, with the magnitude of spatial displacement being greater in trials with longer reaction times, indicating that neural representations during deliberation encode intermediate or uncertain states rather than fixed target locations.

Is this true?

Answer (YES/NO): YES